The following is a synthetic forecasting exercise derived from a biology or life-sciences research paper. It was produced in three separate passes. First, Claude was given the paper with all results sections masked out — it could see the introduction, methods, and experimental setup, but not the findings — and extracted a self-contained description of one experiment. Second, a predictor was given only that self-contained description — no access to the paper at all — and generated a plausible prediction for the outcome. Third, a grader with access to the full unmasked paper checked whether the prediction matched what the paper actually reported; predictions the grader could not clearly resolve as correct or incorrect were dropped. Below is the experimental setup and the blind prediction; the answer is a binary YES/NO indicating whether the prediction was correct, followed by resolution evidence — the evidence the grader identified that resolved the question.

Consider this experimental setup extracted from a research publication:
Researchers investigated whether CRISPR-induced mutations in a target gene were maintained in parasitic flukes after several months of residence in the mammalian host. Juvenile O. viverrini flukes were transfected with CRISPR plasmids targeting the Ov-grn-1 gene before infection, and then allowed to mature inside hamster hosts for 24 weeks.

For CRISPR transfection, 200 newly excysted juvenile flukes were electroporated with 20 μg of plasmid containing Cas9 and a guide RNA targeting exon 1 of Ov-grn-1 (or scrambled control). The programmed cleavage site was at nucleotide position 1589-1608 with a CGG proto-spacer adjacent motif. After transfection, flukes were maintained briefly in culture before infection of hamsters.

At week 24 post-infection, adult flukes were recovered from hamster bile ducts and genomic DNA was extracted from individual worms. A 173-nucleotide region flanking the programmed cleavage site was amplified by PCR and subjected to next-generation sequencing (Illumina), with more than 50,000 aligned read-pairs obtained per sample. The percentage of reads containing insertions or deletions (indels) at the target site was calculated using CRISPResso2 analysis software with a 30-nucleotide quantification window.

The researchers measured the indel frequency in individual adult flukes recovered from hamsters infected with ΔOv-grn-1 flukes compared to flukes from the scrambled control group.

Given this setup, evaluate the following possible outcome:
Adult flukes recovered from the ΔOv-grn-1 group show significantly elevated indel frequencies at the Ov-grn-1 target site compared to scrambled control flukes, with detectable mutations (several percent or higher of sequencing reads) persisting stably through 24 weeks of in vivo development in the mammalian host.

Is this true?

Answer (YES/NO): YES